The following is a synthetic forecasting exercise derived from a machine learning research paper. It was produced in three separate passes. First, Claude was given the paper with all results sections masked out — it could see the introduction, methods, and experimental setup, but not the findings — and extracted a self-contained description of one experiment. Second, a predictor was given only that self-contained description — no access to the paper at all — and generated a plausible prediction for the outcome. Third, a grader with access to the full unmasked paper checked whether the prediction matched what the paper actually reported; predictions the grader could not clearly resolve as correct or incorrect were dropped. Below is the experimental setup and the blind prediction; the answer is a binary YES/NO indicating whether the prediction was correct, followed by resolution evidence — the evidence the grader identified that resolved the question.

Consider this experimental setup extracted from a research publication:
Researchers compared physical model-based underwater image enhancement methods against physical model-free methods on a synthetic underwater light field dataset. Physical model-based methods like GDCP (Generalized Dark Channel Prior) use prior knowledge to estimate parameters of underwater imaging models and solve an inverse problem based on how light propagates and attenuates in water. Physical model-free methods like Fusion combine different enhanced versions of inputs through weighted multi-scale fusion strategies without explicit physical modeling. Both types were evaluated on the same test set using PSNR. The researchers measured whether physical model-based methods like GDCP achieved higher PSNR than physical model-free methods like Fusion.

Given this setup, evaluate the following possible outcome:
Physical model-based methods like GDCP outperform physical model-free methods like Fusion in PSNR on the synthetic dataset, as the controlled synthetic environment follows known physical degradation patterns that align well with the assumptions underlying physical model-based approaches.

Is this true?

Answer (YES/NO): NO